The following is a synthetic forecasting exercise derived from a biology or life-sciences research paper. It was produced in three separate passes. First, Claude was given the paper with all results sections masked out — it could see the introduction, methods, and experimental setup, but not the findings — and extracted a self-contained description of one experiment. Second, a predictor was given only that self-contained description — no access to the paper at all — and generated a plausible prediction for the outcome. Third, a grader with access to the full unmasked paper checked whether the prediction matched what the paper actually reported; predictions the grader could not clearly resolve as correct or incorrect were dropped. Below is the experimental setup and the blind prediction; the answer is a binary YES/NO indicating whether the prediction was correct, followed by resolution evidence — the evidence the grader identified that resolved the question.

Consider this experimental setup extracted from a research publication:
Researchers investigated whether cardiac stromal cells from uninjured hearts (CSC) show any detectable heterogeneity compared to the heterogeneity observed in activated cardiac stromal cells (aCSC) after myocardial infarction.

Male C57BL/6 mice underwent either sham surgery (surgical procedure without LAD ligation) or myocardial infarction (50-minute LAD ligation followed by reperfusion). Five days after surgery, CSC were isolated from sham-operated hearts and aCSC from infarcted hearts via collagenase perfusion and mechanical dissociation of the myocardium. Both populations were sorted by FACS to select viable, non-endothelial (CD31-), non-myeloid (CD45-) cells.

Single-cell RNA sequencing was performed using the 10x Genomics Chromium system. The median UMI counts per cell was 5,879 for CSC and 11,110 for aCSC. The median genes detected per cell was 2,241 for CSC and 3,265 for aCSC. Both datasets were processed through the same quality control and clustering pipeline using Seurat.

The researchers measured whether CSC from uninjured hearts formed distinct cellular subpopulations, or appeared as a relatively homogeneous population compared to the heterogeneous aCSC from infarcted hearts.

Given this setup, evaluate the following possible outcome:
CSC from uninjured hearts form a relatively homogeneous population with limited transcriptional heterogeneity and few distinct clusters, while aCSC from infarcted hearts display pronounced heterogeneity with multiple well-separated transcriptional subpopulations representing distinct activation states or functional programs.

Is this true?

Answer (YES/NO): NO